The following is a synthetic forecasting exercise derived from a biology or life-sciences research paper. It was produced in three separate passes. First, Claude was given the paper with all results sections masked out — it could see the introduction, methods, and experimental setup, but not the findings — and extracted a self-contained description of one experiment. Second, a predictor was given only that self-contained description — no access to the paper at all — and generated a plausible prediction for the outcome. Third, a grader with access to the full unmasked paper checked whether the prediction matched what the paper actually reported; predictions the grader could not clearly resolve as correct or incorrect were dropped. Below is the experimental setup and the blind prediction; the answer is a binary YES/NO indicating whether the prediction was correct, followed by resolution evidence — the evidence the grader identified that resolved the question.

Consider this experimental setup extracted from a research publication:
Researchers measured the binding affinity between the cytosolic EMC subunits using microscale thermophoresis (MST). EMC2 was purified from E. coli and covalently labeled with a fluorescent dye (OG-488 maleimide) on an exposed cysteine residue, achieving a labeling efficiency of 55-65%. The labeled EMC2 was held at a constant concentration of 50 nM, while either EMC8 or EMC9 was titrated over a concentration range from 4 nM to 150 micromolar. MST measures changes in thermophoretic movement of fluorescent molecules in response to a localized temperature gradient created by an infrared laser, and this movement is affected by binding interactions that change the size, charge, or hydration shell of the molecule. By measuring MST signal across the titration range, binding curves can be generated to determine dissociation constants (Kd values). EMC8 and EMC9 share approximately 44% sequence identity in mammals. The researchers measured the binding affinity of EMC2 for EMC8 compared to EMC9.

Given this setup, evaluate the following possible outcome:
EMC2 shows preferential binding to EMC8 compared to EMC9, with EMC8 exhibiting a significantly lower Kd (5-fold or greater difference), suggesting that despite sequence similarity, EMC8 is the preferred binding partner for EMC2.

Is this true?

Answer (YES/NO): NO